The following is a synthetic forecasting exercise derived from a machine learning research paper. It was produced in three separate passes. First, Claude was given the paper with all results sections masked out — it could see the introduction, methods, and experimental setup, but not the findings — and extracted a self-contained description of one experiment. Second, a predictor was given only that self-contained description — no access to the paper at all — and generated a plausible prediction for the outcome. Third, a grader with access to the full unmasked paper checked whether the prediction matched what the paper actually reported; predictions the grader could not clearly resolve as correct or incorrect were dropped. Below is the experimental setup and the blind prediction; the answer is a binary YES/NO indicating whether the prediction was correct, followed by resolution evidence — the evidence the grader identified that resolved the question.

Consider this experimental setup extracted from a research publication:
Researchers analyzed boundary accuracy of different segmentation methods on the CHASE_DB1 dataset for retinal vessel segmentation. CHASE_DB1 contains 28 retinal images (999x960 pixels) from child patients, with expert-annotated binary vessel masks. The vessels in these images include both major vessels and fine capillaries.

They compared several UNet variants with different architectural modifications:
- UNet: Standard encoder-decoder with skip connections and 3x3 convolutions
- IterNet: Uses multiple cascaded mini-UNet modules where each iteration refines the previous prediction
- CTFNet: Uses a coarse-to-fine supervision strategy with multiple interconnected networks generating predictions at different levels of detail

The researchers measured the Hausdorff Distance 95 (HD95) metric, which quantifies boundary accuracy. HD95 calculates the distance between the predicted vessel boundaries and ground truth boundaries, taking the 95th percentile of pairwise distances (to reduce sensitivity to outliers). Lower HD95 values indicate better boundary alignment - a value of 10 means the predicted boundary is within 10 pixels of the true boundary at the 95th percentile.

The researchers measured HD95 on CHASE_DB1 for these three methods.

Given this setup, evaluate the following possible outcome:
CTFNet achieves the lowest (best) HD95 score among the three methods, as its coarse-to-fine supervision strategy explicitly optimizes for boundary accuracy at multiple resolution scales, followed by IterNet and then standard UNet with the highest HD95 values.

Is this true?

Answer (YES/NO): NO